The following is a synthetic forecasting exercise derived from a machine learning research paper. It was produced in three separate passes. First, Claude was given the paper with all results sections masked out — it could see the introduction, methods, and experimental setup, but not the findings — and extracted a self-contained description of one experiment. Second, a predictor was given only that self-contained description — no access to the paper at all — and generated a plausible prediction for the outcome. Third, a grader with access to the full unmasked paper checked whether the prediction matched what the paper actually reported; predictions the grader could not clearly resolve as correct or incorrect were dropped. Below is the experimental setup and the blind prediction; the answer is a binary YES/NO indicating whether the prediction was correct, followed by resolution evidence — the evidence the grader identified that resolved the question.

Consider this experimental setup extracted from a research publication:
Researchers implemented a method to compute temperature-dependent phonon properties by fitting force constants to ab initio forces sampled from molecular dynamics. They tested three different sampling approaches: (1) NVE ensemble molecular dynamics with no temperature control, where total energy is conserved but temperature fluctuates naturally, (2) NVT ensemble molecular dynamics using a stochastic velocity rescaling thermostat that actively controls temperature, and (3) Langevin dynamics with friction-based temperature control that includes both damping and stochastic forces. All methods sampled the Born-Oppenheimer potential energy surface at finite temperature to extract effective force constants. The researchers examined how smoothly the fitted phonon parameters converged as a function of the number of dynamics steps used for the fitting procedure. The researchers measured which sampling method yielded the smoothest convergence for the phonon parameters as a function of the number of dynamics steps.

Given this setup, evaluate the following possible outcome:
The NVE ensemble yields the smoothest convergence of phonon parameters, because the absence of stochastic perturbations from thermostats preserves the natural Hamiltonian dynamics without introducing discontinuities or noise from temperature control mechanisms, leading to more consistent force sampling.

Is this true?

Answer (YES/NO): NO